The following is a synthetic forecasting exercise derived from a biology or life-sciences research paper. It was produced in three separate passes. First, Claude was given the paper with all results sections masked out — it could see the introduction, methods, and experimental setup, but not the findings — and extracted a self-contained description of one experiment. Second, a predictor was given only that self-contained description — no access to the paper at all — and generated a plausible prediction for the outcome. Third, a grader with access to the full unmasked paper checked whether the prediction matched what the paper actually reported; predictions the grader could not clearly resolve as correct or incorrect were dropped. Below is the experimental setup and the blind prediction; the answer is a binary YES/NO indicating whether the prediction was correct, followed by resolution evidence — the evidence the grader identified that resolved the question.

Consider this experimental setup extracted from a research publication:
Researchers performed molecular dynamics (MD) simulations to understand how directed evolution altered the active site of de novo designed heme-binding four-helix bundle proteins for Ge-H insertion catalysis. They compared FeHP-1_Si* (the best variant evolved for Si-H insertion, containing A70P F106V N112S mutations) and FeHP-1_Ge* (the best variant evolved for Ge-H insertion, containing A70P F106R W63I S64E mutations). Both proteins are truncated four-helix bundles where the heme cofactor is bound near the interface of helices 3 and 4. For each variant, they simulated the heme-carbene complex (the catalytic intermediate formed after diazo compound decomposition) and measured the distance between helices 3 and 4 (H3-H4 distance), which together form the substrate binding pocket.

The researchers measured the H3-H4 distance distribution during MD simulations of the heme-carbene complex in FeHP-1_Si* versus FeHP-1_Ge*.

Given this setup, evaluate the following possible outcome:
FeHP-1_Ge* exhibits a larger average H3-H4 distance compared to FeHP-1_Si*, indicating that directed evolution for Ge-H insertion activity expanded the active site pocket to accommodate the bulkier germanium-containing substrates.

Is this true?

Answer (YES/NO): NO